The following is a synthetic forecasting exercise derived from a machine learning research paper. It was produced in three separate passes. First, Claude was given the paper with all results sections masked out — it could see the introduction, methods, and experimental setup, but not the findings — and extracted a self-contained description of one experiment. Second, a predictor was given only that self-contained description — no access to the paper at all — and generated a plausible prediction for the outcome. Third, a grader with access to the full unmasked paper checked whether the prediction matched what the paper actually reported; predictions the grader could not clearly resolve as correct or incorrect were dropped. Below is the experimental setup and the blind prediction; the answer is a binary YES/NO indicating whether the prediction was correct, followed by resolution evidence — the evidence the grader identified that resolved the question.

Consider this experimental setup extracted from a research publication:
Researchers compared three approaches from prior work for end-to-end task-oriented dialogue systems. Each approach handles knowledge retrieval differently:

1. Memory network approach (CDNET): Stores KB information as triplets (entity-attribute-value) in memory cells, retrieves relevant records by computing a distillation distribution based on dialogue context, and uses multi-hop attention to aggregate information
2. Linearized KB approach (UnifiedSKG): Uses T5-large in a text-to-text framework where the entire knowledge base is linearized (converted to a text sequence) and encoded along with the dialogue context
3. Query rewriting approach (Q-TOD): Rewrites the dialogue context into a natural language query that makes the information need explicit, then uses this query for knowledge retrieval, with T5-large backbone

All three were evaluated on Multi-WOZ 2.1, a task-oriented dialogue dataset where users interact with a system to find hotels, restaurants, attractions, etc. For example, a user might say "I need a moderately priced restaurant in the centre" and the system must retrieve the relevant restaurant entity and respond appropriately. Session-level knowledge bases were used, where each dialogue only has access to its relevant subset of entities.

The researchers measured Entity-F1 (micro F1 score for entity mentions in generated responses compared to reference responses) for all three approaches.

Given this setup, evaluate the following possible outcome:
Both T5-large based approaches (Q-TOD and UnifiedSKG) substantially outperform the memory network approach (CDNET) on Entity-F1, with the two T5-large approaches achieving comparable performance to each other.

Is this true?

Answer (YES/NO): NO